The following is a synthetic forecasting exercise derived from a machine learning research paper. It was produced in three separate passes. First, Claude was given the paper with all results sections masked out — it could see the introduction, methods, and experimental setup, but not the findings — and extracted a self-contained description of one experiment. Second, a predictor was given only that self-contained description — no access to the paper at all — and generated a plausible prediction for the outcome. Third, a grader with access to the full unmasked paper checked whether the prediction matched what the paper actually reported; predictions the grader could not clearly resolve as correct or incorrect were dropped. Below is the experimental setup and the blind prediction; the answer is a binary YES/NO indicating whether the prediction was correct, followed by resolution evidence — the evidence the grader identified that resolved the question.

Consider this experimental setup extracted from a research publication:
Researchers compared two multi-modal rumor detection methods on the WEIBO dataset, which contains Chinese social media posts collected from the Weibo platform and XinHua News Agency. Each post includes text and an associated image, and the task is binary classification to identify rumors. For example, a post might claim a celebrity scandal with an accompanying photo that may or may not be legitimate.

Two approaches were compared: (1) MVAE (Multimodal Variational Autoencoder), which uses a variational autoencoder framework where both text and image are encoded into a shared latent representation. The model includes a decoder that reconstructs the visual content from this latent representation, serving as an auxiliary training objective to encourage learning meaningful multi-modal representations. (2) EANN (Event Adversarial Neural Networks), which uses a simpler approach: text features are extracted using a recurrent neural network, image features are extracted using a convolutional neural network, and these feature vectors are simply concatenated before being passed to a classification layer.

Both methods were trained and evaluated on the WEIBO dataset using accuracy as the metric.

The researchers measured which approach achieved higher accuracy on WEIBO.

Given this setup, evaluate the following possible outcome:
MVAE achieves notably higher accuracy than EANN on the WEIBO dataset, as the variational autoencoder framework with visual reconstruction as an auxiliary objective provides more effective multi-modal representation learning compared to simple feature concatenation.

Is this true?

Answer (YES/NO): NO